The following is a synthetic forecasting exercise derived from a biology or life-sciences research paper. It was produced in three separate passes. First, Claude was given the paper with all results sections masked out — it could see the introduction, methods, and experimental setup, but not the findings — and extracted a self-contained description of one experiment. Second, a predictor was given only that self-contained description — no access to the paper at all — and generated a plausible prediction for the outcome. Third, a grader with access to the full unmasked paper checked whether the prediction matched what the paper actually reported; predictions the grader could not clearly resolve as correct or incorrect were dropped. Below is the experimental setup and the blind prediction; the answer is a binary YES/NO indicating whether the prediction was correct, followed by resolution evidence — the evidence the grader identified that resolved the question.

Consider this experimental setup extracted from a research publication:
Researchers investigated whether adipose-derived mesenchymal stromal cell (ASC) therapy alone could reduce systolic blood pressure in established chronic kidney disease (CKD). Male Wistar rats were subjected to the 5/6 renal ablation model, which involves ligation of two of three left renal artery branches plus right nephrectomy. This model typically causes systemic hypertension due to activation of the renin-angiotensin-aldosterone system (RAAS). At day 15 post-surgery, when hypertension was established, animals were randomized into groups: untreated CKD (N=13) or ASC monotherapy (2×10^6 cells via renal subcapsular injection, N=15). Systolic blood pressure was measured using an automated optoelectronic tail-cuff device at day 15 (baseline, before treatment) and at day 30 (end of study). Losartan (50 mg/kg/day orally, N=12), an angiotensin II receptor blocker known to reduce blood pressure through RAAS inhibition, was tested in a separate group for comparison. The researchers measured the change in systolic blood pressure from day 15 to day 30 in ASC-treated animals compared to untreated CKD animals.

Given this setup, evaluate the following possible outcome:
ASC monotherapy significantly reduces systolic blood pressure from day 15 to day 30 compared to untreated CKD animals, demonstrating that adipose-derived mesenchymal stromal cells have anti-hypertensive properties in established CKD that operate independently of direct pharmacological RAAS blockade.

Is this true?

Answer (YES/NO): NO